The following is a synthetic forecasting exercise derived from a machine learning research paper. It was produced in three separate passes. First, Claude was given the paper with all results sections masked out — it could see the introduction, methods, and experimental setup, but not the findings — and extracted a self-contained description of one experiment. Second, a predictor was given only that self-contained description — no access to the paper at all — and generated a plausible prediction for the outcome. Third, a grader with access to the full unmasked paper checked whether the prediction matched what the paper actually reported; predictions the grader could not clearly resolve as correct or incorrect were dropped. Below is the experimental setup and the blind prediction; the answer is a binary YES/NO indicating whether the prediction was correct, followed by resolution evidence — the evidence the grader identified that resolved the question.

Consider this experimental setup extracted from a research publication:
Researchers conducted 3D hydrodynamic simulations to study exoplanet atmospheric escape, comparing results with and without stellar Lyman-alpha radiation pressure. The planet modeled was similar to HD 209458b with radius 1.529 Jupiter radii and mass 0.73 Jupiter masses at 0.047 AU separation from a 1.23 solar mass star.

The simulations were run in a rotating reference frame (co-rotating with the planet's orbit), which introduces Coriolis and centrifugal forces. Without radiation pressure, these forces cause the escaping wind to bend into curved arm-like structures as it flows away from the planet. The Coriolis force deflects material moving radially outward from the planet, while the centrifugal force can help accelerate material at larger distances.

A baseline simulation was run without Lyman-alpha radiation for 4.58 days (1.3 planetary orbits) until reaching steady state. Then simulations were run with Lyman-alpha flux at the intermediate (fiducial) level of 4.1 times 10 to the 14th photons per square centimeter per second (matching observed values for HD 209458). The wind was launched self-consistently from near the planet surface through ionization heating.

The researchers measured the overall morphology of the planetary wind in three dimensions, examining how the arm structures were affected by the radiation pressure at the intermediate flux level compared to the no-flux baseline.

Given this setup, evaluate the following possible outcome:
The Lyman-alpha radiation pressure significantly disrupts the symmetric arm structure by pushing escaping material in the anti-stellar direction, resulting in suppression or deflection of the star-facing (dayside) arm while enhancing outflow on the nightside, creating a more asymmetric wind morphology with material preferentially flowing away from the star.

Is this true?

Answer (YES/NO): NO